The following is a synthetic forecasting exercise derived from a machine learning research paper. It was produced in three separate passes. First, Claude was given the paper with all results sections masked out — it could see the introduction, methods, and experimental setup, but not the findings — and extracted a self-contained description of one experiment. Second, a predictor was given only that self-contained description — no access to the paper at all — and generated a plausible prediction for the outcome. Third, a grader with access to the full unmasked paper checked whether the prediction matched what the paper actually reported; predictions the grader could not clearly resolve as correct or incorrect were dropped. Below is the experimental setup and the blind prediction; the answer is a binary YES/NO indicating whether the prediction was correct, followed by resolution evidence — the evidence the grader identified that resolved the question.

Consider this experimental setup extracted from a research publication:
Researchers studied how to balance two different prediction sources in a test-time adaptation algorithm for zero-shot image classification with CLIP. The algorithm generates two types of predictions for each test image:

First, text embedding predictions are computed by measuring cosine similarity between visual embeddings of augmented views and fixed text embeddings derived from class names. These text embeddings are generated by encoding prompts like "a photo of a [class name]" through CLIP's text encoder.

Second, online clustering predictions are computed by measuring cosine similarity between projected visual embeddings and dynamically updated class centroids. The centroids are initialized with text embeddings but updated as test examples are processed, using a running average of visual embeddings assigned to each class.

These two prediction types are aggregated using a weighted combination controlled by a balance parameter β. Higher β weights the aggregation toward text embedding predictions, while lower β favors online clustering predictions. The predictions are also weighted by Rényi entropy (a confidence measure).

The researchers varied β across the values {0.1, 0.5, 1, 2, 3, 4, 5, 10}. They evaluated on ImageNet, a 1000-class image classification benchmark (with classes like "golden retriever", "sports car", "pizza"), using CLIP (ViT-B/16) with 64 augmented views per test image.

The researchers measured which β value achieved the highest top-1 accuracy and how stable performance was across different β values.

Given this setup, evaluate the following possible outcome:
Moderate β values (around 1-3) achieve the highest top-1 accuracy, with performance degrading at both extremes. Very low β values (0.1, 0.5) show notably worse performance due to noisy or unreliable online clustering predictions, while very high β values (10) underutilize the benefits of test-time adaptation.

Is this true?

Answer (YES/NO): YES